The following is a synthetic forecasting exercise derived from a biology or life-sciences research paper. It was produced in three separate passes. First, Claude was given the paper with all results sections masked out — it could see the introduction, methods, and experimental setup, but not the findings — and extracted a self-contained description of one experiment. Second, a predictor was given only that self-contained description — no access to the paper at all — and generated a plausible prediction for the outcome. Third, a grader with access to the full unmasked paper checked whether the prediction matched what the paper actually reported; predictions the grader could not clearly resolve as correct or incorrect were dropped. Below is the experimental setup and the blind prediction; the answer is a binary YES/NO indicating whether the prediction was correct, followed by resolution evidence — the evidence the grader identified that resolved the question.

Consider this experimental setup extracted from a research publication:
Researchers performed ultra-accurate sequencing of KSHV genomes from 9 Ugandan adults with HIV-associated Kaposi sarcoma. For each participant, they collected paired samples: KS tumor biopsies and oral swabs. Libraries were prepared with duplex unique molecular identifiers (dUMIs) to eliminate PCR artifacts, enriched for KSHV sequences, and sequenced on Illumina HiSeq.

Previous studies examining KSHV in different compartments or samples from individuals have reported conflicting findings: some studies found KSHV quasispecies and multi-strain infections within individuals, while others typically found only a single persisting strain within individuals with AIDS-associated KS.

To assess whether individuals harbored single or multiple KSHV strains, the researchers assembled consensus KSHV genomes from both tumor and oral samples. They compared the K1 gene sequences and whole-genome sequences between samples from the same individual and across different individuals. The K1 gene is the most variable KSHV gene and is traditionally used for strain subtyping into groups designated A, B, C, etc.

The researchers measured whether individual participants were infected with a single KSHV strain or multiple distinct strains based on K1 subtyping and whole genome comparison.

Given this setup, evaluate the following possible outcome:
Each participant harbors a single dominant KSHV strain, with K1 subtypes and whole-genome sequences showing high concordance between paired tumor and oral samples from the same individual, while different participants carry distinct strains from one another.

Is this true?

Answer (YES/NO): YES